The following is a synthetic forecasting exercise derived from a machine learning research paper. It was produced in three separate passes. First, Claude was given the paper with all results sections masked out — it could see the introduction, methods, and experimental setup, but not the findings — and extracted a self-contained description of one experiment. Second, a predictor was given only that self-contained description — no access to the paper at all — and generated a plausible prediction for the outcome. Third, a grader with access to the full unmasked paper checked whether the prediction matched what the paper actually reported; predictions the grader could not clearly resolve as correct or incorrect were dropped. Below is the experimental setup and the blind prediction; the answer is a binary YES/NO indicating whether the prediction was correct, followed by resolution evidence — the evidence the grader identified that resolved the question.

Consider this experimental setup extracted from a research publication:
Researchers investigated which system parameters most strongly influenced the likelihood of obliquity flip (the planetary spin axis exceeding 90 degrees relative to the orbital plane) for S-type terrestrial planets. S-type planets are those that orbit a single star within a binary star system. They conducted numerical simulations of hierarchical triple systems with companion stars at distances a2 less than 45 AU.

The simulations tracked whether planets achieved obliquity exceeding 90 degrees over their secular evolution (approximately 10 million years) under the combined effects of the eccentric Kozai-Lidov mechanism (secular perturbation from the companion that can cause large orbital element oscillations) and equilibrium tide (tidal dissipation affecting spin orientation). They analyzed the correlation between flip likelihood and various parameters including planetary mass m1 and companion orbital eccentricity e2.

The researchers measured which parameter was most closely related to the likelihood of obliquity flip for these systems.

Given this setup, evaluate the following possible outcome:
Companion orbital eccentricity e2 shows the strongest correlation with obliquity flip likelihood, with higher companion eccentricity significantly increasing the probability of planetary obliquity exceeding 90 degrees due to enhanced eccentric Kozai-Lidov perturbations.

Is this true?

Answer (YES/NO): NO